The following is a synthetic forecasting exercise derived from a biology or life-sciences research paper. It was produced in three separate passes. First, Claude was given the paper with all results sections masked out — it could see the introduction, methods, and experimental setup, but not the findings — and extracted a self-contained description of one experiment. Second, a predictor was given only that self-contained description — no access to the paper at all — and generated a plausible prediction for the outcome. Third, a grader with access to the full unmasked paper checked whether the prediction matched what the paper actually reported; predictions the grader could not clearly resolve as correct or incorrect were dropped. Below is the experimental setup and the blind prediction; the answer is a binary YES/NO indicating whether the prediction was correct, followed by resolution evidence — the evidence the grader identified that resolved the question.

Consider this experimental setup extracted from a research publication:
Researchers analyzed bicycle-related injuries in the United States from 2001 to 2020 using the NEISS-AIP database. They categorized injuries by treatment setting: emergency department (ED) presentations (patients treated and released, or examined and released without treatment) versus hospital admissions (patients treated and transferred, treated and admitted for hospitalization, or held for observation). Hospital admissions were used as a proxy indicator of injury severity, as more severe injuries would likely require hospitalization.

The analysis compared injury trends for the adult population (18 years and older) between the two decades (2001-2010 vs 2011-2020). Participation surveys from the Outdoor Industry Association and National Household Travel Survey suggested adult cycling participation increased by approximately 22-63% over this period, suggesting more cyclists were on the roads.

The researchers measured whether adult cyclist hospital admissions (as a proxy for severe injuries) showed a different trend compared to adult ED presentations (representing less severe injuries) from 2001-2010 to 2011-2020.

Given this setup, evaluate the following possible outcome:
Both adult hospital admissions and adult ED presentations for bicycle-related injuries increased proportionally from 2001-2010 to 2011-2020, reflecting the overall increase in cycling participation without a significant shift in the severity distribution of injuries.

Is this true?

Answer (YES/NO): NO